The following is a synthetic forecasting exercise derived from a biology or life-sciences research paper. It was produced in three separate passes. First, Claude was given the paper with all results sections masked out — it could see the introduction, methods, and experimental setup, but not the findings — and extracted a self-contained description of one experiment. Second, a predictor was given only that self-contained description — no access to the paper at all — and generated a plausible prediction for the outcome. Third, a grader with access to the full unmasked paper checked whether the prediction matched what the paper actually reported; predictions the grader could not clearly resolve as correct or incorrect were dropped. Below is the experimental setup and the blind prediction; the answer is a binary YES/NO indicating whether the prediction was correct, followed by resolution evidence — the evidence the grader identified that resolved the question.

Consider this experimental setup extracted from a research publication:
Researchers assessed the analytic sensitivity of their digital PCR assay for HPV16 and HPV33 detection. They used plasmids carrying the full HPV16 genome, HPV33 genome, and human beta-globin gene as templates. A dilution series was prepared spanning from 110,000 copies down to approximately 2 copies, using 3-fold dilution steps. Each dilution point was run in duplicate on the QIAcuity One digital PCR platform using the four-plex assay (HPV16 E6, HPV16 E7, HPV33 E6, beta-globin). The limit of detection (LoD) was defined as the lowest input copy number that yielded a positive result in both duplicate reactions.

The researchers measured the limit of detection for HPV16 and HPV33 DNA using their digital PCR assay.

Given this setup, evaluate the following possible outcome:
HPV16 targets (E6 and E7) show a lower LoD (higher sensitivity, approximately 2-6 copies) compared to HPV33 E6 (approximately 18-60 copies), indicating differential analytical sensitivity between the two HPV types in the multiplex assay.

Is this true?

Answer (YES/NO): NO